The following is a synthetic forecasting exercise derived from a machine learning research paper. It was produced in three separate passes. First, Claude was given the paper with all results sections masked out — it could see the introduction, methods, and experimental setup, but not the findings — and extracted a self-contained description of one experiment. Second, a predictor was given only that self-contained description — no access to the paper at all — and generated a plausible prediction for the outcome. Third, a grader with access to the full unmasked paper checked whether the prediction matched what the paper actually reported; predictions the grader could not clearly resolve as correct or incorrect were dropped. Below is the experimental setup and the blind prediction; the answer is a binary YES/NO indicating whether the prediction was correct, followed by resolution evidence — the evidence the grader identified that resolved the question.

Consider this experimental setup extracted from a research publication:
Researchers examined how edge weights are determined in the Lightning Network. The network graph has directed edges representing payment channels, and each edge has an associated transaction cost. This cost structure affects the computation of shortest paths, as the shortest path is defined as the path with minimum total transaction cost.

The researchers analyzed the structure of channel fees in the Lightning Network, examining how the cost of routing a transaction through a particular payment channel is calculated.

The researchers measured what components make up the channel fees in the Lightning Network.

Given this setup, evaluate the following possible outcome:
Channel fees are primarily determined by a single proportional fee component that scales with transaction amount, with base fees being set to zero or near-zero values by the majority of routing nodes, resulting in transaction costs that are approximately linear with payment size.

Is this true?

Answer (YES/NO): NO